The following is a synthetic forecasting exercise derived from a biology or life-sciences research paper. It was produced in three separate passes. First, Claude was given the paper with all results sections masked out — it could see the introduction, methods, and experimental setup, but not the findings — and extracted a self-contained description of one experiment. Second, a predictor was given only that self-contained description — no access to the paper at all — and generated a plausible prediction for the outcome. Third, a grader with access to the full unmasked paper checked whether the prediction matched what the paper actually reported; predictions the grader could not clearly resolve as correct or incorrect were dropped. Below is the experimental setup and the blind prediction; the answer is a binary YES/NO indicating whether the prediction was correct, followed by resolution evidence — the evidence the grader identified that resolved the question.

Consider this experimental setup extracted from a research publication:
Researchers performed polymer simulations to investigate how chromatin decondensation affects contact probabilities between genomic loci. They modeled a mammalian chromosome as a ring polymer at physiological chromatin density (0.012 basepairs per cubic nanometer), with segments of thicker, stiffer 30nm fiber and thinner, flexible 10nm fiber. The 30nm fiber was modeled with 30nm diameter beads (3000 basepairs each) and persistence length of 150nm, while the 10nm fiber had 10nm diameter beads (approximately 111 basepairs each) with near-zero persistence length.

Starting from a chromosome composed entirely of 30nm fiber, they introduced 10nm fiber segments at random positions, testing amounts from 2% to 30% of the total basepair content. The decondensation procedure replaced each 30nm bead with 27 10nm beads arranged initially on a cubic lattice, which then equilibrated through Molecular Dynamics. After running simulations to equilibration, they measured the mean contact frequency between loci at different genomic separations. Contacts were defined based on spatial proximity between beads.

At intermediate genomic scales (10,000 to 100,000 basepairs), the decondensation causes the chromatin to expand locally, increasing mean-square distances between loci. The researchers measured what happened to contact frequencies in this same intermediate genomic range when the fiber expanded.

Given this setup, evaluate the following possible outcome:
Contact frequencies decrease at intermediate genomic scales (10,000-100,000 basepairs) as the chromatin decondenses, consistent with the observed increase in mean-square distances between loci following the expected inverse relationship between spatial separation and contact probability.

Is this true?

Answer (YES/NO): NO